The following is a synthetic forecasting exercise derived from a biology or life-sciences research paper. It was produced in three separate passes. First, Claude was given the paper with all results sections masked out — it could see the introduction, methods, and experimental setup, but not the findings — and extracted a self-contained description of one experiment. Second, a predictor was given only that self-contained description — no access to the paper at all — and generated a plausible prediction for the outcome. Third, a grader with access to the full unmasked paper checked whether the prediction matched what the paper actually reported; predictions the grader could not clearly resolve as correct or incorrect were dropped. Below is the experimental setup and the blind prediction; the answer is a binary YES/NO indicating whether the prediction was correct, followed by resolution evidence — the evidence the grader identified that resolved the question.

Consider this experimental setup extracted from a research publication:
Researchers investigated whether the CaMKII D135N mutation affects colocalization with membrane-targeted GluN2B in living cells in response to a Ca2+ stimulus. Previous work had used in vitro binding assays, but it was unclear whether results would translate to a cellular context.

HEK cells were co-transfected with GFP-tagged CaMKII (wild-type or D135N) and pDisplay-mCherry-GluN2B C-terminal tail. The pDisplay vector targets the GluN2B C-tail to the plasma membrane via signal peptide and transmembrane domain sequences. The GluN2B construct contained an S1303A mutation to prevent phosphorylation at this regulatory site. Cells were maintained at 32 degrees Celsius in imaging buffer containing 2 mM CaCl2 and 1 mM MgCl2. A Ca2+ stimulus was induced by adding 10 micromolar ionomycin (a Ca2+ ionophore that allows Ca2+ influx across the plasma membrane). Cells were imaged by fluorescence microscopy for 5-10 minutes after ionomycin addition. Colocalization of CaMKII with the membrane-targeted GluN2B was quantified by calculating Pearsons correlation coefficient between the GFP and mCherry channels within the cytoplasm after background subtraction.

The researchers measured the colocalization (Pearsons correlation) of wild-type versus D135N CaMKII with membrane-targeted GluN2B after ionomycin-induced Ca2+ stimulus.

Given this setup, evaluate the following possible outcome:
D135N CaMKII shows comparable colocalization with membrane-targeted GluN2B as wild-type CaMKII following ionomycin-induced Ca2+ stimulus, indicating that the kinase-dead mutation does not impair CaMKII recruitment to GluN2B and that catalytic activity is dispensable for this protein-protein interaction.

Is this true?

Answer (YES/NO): NO